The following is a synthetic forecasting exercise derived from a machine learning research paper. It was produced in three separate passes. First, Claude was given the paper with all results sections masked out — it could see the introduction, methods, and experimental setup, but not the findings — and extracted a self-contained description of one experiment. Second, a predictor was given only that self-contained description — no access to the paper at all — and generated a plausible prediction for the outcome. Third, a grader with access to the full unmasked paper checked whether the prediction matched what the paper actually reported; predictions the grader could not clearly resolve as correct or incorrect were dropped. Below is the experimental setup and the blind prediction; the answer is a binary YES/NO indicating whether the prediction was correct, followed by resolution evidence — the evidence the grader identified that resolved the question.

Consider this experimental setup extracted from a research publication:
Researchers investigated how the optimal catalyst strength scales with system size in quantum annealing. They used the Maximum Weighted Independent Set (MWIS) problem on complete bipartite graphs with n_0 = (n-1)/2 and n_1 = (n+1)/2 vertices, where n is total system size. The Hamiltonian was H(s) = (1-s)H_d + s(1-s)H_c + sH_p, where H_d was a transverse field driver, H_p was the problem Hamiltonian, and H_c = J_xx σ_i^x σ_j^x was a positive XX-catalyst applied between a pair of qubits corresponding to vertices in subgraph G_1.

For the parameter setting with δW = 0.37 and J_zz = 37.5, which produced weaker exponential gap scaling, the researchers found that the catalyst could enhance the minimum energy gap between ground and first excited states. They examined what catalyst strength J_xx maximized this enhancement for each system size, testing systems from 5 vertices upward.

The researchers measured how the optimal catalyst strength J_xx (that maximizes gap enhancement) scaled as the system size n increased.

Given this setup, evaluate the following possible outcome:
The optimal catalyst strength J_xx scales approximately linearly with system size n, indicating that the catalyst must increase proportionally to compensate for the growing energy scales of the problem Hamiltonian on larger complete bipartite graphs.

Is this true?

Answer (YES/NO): NO